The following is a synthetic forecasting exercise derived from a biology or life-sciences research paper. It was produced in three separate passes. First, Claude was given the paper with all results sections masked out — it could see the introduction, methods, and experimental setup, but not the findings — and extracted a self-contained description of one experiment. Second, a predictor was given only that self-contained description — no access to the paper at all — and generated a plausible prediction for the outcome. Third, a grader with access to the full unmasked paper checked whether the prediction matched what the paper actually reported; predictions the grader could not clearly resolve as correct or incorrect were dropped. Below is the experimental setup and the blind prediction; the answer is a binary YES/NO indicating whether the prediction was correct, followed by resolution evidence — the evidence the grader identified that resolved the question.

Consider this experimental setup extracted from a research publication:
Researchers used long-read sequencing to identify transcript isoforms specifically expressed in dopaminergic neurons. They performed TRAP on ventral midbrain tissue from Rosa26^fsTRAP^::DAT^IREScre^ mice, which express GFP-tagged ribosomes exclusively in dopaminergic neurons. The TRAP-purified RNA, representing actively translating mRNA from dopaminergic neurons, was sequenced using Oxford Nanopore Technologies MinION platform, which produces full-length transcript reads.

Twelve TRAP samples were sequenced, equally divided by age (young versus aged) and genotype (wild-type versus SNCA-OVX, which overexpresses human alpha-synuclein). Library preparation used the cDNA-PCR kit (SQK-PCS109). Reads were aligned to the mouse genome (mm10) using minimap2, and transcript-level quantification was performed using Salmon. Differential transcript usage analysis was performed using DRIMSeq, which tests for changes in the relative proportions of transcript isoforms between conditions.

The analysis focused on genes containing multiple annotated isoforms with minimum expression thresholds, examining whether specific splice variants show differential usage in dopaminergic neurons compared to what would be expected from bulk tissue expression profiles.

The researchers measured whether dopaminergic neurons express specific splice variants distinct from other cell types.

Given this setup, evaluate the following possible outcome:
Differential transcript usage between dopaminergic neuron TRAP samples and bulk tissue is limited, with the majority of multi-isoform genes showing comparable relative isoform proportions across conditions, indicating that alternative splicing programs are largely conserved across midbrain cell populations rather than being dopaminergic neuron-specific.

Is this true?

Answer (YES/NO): NO